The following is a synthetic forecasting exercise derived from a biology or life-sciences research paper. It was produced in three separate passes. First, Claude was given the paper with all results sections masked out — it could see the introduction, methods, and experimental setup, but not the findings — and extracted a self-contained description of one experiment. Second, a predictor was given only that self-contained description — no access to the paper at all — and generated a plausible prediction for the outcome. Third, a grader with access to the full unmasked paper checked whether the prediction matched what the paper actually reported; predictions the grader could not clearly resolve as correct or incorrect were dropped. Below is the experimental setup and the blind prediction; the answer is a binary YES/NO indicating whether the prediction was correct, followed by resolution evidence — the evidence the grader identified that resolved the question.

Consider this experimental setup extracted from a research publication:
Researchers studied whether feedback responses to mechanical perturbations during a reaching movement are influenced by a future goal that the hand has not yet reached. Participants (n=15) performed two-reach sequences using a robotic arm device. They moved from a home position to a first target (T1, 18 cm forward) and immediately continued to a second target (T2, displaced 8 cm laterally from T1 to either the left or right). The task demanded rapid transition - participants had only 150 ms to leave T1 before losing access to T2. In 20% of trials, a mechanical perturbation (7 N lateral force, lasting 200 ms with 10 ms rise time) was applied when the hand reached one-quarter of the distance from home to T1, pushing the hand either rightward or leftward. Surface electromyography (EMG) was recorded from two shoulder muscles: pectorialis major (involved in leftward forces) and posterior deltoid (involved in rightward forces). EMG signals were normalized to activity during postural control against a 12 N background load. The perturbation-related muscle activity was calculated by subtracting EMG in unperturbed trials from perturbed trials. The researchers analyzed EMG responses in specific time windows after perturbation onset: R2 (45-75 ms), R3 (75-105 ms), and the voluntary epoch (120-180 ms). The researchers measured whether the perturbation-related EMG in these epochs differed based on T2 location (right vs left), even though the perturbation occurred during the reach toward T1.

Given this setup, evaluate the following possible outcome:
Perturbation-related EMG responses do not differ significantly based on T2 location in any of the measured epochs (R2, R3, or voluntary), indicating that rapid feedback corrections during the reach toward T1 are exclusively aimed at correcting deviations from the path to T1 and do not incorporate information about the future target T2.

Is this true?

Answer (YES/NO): NO